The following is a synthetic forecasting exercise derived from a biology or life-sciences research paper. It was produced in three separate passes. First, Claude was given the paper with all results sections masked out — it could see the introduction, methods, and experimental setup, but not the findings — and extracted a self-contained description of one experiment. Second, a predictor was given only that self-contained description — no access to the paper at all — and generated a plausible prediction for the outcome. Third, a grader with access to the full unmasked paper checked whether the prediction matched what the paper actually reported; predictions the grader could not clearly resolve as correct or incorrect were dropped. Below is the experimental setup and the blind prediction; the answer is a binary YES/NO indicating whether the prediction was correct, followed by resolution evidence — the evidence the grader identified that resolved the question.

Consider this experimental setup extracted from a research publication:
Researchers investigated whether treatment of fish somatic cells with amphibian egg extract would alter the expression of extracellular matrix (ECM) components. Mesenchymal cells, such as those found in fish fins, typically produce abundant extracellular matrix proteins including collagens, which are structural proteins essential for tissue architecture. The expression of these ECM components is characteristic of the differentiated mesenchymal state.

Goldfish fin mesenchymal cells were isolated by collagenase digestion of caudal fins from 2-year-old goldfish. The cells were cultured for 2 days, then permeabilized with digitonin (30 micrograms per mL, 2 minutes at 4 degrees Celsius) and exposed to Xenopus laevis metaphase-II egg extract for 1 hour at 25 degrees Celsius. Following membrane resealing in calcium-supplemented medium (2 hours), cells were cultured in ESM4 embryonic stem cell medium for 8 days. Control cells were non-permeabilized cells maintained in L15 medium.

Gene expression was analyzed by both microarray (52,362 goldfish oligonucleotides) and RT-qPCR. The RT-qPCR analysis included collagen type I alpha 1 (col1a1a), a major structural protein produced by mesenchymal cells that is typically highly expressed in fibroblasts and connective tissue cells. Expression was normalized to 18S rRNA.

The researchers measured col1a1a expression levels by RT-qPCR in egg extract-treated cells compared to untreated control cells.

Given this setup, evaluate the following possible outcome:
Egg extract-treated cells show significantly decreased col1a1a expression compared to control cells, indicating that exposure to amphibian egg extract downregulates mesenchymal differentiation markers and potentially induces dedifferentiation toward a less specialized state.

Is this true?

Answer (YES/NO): NO